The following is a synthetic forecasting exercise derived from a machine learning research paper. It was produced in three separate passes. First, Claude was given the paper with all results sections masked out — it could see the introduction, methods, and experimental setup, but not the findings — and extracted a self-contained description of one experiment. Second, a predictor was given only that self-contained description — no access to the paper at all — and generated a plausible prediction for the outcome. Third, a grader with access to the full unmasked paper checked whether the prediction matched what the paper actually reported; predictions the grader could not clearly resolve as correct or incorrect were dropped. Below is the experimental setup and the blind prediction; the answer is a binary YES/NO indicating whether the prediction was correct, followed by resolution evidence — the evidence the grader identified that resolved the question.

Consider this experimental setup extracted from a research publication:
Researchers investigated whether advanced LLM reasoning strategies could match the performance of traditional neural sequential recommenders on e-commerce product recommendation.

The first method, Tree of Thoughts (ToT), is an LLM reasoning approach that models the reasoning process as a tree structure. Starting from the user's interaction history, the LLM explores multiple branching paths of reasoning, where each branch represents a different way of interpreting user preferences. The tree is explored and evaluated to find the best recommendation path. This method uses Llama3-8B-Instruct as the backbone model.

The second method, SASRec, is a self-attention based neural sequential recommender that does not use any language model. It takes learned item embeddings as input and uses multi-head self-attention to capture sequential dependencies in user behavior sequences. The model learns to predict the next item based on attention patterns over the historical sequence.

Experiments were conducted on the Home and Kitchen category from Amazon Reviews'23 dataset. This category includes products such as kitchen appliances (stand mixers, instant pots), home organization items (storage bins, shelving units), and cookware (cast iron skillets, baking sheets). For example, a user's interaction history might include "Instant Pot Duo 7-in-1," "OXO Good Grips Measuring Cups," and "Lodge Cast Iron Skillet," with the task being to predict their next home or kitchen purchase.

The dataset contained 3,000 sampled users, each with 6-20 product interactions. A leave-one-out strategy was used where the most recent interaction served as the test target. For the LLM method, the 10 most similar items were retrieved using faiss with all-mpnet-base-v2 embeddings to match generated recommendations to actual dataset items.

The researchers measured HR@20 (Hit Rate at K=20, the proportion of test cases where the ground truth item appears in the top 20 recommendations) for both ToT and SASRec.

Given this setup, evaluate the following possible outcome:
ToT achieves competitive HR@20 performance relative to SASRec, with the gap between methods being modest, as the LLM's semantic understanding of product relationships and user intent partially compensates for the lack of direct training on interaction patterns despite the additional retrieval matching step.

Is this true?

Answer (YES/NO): NO